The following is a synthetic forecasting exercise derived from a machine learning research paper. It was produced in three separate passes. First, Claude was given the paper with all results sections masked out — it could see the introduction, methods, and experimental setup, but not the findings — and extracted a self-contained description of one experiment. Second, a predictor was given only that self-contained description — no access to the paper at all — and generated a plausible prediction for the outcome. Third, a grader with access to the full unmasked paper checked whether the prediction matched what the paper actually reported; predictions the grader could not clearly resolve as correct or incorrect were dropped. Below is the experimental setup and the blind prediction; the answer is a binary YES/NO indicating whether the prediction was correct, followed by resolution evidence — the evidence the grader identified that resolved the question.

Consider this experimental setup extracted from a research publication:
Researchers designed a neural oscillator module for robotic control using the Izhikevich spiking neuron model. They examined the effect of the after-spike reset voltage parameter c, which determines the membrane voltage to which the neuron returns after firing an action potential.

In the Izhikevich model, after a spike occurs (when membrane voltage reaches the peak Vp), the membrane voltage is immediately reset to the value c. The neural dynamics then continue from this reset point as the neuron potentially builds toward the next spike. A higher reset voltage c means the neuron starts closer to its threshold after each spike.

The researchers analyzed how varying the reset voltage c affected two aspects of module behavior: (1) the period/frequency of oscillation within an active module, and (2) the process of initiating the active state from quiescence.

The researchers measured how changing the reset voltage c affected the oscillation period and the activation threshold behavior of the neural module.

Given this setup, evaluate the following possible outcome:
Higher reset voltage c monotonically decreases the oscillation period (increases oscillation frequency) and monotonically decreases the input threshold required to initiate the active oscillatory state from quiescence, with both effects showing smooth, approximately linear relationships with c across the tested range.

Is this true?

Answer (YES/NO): NO